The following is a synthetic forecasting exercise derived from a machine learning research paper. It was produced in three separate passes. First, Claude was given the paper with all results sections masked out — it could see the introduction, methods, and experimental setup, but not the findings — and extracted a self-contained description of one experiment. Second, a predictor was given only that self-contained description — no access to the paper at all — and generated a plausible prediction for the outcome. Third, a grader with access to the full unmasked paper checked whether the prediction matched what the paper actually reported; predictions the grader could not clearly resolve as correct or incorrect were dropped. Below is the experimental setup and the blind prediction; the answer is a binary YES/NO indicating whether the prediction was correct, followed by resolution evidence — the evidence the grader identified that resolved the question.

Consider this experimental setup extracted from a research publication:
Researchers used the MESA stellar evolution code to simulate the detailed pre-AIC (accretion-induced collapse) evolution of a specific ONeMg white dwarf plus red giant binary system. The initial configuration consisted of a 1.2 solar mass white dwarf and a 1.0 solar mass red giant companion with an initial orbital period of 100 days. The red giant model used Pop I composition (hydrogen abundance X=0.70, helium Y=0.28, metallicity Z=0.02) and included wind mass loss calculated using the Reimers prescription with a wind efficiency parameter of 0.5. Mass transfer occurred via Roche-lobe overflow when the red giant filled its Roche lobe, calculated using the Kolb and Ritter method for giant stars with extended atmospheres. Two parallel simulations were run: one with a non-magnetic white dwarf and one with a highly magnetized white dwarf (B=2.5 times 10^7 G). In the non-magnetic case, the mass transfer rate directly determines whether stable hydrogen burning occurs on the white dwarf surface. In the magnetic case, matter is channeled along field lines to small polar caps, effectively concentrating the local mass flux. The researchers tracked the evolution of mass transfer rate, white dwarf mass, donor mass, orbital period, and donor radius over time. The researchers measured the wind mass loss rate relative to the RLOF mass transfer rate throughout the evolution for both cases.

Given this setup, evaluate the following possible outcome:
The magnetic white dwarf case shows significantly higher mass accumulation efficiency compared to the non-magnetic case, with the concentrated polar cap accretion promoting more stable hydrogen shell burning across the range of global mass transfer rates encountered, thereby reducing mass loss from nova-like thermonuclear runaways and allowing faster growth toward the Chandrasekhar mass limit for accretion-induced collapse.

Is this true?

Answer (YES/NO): YES